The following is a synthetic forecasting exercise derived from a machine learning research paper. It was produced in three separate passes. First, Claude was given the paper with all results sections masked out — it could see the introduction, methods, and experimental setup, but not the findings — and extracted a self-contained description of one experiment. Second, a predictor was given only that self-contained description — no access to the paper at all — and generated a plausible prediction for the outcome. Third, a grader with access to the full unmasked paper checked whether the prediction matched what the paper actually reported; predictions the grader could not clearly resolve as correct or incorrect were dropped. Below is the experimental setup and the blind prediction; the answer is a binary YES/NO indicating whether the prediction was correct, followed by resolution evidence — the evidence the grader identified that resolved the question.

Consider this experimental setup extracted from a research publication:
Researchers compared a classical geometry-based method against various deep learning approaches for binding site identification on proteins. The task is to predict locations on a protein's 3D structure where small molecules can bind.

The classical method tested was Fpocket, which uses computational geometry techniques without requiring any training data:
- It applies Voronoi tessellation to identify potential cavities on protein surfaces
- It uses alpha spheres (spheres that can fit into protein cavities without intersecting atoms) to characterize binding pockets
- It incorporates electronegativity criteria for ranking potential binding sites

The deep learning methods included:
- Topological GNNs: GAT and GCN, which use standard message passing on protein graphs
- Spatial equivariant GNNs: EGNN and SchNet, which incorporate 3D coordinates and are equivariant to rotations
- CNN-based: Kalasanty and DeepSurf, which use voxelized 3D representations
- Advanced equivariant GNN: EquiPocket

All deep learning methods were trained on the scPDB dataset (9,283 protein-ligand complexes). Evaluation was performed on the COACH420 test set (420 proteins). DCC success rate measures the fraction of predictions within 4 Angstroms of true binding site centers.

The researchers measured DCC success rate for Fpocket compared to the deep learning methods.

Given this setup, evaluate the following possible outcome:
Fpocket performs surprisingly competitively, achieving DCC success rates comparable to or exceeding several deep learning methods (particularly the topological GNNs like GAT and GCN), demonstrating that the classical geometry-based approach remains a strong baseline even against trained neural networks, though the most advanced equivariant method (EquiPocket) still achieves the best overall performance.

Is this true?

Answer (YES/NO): NO